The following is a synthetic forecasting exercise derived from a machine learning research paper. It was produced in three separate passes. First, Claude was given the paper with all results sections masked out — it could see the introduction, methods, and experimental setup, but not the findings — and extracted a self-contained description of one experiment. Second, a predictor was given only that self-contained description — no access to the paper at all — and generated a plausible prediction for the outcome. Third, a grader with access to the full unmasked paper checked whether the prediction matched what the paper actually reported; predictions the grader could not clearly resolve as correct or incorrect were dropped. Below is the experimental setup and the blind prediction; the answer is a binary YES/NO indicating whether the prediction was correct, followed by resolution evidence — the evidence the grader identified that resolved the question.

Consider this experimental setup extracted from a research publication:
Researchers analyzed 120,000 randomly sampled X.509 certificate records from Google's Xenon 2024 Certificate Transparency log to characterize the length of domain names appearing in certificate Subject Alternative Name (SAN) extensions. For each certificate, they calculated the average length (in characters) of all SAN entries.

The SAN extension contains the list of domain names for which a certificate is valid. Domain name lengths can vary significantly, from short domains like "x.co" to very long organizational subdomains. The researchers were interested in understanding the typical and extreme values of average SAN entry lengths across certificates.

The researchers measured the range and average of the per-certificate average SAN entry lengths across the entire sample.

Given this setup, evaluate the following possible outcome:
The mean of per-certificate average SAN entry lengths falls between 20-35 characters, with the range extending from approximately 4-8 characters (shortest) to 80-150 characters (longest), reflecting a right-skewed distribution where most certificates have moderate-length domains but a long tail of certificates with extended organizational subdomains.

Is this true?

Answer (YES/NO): NO